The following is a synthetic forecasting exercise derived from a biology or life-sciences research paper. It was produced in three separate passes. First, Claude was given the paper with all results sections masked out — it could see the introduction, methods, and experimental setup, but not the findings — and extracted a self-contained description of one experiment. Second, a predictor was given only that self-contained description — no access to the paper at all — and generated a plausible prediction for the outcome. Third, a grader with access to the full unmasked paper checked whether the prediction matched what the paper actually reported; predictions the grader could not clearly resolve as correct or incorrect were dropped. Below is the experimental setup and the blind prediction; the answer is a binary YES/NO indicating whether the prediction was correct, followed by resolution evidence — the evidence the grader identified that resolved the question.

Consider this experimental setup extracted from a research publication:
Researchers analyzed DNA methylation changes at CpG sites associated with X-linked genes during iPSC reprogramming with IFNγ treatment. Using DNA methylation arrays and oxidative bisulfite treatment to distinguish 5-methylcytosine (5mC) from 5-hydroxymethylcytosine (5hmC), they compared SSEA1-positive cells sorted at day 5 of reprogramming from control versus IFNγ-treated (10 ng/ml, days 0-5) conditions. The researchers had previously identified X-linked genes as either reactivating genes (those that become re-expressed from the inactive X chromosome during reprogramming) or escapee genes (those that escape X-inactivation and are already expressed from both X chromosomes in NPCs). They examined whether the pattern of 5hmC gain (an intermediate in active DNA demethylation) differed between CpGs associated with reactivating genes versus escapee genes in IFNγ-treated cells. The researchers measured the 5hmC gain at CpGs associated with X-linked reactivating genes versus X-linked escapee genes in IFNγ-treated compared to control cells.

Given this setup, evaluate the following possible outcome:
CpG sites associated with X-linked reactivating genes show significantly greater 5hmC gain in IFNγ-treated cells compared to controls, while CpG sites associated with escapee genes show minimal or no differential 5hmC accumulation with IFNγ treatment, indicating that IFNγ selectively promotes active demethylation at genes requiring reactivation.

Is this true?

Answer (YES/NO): YES